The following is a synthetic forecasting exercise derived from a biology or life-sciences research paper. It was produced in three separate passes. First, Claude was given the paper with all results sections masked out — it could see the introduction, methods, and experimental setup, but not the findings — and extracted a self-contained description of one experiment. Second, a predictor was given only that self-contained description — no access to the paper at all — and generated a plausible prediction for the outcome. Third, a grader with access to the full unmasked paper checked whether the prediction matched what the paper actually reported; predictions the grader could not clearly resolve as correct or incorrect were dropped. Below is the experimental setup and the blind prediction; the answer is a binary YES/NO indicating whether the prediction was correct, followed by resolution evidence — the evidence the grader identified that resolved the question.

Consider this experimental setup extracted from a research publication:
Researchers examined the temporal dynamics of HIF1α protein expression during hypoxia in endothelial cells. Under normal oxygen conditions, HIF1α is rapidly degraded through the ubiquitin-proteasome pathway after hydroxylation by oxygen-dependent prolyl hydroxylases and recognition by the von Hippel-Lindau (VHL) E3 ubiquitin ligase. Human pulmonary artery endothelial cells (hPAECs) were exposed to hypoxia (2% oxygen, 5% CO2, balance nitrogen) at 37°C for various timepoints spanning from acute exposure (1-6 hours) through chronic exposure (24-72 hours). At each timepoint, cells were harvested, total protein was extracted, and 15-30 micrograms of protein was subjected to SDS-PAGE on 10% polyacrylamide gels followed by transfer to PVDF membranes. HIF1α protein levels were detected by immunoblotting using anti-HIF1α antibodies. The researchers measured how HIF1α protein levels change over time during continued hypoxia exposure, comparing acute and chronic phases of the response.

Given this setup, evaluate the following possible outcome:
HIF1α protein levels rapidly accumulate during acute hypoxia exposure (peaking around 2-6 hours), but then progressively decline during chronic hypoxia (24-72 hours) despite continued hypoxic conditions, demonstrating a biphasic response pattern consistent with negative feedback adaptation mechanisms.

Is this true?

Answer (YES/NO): NO